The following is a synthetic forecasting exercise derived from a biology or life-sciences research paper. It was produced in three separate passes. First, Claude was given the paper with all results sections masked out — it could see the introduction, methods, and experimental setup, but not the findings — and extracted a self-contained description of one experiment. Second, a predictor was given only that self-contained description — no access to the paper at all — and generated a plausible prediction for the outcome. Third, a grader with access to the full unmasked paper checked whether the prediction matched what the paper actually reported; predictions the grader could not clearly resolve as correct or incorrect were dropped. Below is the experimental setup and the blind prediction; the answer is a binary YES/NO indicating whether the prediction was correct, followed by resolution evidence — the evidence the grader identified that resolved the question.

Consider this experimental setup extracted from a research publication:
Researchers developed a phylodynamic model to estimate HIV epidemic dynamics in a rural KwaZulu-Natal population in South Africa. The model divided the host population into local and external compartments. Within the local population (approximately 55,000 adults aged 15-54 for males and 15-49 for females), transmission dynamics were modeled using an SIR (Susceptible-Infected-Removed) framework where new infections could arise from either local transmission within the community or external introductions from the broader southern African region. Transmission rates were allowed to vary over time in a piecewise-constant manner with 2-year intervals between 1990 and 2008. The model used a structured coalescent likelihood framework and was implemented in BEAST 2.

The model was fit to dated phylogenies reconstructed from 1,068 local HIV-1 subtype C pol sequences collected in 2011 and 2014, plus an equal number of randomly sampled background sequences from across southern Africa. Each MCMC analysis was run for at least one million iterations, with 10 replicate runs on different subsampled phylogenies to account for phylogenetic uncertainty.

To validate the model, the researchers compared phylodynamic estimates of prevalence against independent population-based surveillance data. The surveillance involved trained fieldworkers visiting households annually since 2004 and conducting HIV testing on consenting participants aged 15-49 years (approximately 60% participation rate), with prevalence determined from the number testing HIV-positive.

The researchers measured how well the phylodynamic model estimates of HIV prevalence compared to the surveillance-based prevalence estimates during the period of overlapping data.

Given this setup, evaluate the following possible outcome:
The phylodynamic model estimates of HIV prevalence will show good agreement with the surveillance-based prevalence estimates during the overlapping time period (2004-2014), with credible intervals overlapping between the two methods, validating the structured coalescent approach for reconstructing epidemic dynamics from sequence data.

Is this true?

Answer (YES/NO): NO